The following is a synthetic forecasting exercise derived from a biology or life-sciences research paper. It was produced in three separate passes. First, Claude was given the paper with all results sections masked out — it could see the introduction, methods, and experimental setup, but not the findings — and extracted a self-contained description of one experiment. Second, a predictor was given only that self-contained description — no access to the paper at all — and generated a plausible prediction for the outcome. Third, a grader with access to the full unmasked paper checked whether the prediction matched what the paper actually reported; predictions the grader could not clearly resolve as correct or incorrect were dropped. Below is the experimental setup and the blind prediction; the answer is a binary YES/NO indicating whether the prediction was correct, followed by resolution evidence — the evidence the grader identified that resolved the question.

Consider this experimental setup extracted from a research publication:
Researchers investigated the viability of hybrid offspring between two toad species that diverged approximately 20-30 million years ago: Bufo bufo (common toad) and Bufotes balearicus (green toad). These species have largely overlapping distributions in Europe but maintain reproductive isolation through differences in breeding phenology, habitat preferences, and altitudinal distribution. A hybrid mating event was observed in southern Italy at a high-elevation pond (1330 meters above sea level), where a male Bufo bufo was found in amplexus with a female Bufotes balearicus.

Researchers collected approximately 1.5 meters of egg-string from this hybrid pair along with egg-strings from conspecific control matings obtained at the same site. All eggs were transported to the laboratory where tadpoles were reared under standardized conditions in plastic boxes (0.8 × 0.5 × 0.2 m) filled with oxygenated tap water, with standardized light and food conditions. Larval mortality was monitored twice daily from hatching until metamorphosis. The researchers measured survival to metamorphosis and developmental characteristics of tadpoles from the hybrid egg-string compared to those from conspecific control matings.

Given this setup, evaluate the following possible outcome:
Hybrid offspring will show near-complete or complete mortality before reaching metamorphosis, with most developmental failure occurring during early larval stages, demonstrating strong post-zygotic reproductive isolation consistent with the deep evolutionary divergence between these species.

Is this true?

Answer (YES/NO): YES